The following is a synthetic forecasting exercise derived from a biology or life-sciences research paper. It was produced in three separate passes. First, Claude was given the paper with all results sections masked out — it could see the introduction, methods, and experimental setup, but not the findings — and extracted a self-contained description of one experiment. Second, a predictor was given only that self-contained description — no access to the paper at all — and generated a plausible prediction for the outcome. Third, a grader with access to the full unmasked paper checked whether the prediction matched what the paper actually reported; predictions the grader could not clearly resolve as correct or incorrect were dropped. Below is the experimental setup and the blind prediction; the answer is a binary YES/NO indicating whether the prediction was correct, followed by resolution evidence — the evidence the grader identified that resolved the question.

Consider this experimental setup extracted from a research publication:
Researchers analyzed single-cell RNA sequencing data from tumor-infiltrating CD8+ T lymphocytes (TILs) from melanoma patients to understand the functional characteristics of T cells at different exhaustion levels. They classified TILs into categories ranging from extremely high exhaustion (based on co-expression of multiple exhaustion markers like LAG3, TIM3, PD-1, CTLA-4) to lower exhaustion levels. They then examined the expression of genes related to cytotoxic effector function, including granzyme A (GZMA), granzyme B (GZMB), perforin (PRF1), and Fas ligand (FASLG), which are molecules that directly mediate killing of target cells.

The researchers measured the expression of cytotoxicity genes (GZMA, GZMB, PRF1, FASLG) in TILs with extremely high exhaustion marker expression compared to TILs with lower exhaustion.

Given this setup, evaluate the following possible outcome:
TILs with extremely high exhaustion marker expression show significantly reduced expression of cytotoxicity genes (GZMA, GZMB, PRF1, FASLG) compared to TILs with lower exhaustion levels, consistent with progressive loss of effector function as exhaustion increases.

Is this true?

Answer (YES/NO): YES